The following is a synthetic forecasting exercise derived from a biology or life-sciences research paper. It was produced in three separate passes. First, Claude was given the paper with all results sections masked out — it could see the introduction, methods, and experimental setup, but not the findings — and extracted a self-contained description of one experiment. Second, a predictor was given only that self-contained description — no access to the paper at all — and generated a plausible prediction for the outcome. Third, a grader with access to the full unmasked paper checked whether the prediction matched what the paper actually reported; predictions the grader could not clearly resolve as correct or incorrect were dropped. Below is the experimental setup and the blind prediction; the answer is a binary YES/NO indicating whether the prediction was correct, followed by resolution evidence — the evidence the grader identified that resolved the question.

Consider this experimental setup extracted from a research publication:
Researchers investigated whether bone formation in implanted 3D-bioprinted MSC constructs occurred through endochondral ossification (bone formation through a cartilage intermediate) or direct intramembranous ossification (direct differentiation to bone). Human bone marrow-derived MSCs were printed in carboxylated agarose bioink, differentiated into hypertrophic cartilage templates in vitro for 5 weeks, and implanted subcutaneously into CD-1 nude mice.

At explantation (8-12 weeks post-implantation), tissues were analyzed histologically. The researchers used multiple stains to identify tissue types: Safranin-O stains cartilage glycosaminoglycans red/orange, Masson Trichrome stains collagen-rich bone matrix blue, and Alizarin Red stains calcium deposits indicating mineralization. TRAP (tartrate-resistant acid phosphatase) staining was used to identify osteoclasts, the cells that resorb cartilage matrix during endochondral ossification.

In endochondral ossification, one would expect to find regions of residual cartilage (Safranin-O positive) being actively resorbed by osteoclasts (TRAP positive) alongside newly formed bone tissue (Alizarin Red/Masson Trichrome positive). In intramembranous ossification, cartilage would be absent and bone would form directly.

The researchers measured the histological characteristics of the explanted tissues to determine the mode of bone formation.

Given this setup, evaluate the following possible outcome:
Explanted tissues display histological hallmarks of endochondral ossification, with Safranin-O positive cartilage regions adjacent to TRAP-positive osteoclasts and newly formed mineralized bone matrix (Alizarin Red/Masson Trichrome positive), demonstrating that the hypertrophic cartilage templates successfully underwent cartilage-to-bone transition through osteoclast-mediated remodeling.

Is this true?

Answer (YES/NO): YES